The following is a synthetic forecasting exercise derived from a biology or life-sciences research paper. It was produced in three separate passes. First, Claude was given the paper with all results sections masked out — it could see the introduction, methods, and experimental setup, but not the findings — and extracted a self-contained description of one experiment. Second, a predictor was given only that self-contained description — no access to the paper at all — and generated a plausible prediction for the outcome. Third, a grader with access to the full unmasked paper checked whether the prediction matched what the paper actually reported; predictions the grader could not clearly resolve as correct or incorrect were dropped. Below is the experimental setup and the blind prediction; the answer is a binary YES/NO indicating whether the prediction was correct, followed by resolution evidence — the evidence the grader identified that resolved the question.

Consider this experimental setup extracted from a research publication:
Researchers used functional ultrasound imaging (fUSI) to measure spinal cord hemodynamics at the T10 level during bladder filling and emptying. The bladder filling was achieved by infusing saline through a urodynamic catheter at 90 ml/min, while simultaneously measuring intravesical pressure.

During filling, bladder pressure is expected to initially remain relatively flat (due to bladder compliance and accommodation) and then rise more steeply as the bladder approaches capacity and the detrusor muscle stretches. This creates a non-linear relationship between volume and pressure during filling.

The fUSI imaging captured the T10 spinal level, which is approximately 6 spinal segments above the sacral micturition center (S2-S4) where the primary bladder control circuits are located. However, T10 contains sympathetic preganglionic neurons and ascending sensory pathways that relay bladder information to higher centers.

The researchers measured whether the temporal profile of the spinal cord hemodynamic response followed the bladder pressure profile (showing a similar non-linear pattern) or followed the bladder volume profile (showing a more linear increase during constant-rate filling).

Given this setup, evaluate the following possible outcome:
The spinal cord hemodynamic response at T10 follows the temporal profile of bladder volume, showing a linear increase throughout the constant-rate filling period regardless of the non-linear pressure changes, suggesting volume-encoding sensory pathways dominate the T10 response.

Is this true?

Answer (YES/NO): NO